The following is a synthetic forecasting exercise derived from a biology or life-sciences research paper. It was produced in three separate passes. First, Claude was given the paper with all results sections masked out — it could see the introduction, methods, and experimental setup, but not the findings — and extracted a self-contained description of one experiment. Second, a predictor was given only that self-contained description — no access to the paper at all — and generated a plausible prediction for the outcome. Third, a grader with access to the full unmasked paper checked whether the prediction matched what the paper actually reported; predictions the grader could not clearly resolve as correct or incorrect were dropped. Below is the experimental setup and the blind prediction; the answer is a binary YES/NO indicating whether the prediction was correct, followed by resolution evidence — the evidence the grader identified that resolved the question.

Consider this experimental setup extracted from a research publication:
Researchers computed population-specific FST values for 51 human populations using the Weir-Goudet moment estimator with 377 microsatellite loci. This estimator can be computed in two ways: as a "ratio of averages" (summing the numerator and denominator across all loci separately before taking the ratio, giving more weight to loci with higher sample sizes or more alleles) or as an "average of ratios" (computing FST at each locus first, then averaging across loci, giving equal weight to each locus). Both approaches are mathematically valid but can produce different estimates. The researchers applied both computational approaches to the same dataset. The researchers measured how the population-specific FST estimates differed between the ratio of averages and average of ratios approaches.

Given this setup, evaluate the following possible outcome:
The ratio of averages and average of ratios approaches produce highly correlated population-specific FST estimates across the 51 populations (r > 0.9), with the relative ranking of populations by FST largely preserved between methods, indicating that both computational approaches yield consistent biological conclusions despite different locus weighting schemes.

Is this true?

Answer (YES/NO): YES